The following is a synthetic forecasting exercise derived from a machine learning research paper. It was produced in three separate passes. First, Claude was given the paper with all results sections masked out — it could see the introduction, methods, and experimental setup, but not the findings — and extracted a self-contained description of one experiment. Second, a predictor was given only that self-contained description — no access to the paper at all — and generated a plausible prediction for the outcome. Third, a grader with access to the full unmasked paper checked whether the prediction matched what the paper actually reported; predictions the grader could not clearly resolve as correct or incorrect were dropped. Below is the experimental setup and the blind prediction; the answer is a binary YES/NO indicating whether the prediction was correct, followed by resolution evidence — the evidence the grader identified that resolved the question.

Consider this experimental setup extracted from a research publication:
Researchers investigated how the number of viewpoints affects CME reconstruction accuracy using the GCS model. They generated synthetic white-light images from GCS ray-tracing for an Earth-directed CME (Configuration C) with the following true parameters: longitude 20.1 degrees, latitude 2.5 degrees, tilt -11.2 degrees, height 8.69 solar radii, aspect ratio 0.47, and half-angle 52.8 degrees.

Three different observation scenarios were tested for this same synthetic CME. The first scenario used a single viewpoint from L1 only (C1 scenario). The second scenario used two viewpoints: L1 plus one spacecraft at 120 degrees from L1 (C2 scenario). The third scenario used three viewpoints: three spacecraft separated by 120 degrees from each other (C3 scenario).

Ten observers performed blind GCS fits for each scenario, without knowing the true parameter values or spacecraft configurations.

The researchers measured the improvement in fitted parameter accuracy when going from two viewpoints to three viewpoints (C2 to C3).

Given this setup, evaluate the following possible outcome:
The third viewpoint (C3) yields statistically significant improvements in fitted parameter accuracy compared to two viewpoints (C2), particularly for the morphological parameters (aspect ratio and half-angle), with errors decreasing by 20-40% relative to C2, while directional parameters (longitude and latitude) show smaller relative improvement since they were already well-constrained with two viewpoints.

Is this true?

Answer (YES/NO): NO